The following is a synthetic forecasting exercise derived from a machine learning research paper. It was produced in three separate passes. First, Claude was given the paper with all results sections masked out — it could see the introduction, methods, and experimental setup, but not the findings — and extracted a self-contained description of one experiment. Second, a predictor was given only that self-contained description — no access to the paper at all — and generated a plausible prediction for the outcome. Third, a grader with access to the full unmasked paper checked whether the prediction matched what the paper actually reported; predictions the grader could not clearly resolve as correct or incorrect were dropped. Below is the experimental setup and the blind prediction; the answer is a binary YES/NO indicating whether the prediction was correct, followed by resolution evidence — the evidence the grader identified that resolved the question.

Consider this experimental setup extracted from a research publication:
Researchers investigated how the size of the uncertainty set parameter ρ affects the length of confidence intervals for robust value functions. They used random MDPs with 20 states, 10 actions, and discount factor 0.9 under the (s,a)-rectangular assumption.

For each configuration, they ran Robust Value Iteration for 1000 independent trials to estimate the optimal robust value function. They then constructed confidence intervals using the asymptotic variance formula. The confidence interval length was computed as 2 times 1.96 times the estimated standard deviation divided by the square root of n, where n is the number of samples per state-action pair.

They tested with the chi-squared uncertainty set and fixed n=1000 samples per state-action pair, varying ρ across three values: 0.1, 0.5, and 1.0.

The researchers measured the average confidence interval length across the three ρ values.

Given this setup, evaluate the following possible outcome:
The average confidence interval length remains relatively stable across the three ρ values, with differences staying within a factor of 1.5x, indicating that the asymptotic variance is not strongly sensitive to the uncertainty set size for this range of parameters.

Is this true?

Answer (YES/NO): NO